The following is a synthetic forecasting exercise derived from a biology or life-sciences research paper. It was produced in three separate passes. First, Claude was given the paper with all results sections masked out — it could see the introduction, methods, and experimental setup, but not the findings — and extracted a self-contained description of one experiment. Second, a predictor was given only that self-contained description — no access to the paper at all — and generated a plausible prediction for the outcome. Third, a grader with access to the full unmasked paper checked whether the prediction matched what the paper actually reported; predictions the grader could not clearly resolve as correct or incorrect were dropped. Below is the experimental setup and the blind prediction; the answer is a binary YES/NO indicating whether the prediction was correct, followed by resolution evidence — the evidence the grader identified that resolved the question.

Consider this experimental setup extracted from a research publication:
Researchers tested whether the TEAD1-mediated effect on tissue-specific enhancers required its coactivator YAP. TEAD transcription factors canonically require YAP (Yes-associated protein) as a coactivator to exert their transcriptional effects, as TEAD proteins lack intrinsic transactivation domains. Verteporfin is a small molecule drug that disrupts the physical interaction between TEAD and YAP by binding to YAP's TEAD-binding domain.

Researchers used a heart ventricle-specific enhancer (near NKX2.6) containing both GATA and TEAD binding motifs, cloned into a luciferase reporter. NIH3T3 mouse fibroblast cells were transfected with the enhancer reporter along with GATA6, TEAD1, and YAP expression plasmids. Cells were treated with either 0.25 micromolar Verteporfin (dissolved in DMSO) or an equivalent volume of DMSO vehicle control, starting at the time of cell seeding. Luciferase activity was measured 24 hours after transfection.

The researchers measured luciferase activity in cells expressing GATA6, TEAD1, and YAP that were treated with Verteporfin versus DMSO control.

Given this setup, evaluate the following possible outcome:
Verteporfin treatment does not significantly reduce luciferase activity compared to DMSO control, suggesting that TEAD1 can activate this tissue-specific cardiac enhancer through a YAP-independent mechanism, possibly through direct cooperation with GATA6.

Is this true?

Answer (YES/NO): NO